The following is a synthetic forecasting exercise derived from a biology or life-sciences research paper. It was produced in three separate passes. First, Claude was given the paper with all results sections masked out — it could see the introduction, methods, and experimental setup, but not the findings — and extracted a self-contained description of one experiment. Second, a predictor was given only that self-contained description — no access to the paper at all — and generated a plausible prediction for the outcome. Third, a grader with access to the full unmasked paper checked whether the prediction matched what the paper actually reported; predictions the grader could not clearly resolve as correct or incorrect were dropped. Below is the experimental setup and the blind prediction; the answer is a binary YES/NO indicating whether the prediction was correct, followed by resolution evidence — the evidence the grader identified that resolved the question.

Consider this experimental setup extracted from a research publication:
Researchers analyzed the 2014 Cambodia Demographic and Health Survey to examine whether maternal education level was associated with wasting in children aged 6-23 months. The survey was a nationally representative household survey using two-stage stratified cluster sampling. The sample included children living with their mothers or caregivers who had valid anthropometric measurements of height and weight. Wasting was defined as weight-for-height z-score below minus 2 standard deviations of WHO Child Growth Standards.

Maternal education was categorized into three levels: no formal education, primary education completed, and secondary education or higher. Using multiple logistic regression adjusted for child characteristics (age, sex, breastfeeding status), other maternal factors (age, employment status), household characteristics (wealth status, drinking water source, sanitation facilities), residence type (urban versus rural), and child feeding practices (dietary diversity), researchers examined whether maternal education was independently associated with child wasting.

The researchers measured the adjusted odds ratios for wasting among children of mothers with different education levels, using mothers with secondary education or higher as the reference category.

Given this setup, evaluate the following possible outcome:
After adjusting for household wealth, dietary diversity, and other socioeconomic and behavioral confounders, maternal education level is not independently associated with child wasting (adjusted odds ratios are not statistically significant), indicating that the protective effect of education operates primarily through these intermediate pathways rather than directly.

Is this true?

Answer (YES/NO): YES